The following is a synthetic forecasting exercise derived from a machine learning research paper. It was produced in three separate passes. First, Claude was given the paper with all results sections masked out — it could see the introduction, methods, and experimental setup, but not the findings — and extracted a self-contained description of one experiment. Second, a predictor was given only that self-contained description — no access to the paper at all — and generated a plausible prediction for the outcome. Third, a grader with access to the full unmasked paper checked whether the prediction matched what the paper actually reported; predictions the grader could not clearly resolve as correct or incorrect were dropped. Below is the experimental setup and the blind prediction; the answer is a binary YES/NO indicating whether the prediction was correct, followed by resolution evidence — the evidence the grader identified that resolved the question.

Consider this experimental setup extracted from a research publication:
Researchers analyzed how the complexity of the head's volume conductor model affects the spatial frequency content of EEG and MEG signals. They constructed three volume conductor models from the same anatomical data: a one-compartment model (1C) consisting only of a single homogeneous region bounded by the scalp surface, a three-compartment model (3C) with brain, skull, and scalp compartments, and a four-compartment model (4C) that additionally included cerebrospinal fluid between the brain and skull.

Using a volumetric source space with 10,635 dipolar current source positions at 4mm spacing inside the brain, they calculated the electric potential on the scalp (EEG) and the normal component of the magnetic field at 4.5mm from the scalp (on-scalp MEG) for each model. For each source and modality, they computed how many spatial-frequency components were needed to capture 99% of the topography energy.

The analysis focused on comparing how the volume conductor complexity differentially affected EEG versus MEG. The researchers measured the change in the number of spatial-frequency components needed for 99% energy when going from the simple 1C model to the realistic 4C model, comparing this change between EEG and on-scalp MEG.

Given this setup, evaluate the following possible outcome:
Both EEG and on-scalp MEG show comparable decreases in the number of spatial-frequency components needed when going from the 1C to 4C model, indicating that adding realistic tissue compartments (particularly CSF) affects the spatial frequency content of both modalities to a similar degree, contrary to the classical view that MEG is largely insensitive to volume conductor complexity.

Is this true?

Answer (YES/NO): NO